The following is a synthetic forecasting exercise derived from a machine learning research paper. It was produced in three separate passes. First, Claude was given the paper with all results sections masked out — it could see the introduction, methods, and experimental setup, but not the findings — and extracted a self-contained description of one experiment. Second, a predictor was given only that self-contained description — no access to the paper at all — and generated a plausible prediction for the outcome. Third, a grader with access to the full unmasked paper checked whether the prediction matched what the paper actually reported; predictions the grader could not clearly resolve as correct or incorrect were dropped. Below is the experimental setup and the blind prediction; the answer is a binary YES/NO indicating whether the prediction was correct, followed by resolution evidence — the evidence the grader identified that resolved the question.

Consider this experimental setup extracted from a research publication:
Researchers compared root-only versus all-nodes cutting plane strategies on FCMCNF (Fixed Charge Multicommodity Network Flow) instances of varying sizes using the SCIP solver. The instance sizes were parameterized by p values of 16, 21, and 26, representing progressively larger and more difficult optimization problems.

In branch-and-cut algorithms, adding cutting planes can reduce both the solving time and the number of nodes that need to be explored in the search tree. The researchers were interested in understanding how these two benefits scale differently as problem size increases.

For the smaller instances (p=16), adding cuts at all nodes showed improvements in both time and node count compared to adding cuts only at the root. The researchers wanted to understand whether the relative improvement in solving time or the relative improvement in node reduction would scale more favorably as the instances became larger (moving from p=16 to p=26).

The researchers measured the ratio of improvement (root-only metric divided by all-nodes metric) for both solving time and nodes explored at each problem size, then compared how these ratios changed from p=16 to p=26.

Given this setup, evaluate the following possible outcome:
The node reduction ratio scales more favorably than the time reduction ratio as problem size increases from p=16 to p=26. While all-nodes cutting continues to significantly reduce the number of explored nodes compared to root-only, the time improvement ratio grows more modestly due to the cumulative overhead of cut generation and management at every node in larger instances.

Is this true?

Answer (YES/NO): YES